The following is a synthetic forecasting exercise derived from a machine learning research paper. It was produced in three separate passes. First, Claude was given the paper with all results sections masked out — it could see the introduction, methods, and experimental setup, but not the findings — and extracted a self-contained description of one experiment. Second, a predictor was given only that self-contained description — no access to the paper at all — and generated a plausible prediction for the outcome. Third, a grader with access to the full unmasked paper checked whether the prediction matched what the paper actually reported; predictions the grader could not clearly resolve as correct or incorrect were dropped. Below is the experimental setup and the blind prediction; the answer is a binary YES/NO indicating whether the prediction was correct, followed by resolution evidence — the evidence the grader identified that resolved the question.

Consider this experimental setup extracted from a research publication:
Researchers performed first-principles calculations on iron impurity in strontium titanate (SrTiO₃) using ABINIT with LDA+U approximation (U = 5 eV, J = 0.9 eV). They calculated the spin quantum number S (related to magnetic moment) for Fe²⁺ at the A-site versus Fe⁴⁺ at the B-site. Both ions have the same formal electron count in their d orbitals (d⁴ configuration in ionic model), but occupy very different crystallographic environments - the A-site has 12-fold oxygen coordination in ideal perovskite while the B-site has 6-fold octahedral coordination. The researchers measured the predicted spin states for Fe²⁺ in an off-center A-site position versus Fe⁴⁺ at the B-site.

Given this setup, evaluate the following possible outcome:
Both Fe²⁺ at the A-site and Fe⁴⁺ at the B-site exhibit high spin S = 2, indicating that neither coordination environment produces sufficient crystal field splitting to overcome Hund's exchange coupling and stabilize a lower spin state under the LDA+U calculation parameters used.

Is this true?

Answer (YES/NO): YES